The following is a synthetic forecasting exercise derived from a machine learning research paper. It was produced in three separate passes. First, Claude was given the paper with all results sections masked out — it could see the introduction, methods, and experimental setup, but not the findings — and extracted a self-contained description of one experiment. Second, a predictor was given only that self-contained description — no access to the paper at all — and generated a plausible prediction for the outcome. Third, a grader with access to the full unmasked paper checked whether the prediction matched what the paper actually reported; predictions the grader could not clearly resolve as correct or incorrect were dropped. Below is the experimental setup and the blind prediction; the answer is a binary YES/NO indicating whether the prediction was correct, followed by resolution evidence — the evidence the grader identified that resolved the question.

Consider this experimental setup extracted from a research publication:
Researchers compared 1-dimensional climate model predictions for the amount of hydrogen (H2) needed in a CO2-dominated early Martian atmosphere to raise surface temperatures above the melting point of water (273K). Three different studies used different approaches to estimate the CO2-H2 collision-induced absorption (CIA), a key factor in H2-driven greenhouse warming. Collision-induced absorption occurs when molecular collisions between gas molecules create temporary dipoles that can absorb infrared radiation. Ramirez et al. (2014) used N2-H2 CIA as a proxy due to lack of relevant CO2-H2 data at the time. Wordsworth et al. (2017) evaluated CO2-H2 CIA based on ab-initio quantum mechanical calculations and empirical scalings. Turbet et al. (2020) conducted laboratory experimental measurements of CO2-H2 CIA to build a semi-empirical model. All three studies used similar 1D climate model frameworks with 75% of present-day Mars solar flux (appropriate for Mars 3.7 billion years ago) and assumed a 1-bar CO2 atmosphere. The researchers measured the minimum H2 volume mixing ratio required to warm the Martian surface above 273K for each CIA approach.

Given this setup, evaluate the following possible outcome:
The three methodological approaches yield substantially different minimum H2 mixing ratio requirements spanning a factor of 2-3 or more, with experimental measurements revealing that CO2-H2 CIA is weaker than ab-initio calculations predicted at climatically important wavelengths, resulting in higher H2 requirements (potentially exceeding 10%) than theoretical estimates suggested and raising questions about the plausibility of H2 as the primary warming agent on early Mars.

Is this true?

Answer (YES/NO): YES